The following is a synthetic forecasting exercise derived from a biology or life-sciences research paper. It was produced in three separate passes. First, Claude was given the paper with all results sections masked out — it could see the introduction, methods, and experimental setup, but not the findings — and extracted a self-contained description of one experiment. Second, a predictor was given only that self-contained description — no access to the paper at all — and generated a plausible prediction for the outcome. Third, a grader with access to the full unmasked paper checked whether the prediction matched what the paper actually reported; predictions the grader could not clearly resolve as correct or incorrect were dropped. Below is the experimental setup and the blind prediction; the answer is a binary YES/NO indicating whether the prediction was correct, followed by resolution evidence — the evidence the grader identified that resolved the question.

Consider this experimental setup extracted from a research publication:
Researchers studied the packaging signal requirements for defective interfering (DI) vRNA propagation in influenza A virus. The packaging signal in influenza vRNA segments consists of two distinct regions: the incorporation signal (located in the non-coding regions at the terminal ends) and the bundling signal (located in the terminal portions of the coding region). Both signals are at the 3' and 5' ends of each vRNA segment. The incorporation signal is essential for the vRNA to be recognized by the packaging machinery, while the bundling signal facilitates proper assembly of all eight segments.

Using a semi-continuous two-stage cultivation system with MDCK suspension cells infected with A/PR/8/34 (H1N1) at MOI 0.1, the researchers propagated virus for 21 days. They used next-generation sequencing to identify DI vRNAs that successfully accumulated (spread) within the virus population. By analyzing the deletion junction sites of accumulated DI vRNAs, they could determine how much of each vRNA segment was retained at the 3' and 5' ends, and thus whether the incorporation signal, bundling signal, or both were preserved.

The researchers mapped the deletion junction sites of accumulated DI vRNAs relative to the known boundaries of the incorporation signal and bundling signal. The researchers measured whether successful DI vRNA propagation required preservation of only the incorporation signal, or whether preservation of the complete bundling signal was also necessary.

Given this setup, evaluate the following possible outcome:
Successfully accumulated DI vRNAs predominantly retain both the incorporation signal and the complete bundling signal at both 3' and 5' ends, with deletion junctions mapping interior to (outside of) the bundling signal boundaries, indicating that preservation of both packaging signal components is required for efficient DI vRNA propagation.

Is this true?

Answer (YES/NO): NO